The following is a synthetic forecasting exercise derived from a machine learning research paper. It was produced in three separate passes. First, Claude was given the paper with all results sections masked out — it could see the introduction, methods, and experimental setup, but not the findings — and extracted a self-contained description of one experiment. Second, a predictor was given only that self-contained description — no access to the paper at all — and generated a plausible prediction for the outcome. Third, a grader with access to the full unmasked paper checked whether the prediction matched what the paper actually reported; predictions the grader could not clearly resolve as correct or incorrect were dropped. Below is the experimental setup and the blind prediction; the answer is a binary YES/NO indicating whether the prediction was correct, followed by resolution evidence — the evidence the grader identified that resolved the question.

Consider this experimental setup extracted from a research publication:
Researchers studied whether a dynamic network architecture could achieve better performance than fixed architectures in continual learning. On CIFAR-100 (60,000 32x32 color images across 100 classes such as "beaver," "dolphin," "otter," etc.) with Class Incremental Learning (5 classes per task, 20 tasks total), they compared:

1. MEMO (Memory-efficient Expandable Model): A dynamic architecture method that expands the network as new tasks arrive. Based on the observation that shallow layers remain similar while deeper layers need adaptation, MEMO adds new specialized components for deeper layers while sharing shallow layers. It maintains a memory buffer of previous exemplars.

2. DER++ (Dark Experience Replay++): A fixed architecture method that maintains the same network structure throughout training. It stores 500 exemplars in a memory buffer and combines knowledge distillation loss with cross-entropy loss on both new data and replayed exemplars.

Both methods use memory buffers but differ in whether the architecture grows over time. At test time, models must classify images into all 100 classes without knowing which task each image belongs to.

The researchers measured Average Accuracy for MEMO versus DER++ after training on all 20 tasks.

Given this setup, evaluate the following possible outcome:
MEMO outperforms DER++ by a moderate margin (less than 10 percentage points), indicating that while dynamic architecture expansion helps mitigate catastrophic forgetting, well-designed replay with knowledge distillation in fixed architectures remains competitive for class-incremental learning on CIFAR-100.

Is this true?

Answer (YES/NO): YES